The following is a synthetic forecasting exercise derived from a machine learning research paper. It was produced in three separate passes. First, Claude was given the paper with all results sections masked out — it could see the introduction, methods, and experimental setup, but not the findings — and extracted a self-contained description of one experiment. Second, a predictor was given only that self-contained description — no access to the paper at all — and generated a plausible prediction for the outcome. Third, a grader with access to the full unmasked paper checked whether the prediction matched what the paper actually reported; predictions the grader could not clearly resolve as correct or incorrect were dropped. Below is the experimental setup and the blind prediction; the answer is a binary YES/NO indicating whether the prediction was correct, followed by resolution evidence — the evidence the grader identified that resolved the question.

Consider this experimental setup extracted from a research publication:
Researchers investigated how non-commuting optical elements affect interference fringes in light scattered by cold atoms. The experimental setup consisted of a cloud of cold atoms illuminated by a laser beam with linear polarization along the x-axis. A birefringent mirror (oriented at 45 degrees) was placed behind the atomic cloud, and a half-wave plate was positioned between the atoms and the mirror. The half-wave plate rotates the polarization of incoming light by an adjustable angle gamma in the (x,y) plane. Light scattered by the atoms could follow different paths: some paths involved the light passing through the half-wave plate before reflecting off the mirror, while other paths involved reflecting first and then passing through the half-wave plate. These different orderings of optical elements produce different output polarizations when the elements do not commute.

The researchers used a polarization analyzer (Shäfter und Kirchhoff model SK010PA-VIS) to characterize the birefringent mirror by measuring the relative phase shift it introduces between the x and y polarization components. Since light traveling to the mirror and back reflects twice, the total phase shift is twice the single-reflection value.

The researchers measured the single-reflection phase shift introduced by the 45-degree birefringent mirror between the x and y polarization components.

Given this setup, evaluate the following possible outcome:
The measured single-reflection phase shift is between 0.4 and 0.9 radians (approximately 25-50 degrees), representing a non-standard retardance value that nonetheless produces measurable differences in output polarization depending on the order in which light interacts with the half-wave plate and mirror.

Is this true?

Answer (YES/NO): NO